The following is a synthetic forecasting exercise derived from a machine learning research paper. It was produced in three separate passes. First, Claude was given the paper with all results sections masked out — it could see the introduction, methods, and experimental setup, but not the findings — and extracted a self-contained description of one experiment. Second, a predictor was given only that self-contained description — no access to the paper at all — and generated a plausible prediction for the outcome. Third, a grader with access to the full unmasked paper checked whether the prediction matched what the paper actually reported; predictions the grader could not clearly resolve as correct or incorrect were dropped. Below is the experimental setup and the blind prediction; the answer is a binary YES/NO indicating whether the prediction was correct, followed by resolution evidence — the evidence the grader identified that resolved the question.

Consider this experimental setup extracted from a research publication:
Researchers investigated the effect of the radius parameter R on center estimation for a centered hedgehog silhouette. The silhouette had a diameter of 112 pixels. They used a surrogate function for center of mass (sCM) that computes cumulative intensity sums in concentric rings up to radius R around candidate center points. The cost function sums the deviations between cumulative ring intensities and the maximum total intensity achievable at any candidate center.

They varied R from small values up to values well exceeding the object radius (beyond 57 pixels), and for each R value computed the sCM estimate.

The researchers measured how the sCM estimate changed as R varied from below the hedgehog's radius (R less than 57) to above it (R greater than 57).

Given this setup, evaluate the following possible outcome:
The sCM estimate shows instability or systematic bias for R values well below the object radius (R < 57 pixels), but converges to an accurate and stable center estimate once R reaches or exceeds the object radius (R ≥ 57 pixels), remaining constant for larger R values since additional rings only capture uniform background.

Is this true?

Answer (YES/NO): YES